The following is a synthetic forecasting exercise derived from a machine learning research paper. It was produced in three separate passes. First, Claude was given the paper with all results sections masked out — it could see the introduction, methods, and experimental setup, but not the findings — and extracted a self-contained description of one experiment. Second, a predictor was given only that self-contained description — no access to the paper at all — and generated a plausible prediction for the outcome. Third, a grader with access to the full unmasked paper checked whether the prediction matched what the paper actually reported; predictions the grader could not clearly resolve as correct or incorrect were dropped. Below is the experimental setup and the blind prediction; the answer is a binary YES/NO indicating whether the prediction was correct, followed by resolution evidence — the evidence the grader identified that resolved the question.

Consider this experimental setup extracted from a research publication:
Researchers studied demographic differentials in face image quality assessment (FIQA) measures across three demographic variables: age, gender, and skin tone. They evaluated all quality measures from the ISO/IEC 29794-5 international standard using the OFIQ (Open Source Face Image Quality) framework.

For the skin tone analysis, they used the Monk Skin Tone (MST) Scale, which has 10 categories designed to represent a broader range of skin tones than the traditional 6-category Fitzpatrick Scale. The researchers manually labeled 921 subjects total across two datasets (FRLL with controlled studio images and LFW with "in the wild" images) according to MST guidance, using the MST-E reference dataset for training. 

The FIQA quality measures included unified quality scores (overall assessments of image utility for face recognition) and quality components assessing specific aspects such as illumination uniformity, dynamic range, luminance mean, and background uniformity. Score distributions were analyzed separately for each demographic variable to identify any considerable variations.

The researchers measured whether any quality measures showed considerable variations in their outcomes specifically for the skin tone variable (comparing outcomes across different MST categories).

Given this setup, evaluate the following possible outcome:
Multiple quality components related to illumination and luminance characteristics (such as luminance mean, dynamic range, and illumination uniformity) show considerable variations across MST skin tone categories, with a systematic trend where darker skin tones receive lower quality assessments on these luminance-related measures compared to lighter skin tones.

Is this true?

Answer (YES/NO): NO